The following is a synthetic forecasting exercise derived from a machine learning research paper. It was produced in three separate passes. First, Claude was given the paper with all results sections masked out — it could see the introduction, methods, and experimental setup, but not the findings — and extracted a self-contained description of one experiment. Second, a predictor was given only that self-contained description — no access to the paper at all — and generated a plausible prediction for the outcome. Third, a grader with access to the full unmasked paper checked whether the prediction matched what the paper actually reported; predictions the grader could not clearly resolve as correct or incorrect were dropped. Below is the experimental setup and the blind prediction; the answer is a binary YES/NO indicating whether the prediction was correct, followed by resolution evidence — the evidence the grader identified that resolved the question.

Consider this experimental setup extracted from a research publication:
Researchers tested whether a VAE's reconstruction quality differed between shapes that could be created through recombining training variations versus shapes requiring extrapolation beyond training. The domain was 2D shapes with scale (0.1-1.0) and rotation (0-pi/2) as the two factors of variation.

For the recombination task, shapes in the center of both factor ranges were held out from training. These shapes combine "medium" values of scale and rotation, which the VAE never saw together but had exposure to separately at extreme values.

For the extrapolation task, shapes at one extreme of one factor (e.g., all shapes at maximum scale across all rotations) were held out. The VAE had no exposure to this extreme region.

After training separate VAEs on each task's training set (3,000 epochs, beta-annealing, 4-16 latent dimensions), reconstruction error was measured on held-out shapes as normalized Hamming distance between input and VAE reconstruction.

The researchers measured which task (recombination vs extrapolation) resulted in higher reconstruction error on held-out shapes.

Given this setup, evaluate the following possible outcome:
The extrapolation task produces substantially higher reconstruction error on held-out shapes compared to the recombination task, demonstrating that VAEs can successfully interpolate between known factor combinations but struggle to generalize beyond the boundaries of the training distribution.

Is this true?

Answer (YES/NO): YES